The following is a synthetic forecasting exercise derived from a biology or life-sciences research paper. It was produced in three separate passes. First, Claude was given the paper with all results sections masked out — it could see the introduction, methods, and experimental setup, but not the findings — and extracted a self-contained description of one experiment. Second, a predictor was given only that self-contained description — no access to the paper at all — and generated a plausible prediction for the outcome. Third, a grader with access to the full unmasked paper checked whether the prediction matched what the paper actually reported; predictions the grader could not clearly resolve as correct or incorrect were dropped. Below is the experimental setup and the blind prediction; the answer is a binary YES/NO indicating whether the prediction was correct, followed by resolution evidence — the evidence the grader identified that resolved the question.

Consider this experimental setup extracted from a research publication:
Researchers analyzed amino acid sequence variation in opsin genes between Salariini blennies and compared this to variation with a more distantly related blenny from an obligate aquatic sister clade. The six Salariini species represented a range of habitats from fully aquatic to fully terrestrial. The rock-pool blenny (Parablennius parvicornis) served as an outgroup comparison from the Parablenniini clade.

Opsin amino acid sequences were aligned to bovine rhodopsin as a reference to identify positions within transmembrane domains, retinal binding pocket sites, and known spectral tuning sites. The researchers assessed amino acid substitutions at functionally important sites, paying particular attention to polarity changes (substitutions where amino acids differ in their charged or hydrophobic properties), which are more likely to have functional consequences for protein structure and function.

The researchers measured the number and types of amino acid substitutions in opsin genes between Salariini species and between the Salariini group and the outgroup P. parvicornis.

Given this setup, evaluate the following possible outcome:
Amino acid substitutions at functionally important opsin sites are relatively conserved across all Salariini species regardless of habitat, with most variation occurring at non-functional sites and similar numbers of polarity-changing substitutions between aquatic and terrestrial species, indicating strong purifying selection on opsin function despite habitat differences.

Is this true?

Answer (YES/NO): YES